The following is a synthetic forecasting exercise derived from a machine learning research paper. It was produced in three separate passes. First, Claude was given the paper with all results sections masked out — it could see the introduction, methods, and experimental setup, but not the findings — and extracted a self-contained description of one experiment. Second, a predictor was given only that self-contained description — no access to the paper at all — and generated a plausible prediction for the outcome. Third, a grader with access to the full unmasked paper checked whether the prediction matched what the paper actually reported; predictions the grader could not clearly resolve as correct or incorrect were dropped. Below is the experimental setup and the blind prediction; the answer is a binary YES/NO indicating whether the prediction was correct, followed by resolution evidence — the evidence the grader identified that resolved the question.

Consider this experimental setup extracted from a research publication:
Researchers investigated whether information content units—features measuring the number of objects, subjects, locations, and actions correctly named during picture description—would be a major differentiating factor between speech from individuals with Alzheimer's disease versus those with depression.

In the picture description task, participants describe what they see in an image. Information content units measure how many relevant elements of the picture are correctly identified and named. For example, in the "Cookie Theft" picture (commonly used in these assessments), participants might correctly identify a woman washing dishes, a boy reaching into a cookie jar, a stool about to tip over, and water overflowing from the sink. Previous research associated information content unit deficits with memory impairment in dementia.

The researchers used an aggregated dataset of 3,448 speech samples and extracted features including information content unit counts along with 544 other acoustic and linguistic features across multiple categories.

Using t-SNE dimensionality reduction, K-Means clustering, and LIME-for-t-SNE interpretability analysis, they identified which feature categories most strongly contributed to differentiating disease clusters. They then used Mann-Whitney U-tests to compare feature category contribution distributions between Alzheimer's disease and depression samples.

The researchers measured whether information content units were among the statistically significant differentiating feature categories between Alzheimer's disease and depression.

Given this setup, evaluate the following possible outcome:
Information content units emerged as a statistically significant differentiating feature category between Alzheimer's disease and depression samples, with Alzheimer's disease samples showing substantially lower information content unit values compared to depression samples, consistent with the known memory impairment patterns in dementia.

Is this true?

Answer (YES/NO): NO